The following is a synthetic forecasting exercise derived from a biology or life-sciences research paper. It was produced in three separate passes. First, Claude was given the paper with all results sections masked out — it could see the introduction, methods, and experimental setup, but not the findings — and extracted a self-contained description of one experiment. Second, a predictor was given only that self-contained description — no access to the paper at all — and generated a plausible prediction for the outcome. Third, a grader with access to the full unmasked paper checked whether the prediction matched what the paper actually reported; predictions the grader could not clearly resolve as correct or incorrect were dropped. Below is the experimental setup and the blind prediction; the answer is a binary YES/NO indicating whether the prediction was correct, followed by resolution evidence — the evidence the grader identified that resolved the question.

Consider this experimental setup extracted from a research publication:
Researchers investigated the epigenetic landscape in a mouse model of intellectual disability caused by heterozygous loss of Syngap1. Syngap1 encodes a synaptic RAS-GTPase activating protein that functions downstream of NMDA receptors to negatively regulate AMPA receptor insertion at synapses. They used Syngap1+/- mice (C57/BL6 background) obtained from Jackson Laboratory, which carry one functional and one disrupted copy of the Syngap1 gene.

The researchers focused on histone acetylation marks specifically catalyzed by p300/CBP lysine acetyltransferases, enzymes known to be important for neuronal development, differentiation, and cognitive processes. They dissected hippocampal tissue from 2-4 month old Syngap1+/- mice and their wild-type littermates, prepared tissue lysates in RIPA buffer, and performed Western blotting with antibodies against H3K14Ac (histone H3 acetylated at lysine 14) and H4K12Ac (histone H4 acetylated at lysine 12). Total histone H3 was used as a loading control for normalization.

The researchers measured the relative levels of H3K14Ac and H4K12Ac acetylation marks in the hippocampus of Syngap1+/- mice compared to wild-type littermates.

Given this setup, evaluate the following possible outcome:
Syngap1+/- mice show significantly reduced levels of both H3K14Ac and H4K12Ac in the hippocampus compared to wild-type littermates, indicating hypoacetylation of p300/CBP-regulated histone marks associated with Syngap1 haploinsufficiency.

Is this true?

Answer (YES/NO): NO